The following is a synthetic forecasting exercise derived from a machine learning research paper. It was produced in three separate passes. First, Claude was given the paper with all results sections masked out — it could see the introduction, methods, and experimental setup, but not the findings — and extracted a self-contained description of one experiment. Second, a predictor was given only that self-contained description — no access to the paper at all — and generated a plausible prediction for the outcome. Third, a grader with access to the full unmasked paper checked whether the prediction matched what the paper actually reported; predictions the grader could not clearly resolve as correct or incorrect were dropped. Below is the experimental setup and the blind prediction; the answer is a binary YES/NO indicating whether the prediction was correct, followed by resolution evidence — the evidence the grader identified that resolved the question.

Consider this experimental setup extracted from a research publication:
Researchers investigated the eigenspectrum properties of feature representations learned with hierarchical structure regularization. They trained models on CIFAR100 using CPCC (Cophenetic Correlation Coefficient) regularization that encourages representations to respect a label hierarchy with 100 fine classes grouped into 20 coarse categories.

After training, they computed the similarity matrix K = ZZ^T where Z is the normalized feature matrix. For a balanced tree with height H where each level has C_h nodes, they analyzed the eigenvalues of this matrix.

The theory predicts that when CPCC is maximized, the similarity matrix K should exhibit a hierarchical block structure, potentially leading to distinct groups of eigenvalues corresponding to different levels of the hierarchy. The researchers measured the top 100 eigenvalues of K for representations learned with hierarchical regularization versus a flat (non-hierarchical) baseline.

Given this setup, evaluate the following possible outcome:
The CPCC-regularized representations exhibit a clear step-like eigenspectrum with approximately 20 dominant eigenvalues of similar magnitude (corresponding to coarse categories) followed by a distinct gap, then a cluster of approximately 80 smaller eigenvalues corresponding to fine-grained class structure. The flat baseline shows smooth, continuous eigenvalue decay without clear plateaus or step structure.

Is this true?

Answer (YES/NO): YES